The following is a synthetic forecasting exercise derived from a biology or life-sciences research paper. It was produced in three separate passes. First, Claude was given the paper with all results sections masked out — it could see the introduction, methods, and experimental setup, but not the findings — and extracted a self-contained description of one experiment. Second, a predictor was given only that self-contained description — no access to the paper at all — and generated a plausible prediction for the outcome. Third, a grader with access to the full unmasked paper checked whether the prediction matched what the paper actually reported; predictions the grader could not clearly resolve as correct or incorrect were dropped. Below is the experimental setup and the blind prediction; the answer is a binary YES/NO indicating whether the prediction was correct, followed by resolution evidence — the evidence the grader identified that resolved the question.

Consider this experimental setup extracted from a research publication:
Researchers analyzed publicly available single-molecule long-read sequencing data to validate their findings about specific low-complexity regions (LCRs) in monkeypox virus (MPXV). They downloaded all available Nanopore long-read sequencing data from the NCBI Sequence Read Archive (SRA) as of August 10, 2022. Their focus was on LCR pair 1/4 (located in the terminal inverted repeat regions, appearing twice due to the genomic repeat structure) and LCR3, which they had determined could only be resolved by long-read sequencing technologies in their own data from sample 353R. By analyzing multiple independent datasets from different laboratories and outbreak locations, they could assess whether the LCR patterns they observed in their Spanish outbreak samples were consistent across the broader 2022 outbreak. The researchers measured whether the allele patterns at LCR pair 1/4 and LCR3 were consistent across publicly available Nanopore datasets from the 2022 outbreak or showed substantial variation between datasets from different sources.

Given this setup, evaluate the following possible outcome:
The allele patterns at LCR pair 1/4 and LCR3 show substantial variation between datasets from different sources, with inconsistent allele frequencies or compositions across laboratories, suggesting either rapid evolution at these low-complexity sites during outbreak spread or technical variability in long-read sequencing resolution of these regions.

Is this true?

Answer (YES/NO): NO